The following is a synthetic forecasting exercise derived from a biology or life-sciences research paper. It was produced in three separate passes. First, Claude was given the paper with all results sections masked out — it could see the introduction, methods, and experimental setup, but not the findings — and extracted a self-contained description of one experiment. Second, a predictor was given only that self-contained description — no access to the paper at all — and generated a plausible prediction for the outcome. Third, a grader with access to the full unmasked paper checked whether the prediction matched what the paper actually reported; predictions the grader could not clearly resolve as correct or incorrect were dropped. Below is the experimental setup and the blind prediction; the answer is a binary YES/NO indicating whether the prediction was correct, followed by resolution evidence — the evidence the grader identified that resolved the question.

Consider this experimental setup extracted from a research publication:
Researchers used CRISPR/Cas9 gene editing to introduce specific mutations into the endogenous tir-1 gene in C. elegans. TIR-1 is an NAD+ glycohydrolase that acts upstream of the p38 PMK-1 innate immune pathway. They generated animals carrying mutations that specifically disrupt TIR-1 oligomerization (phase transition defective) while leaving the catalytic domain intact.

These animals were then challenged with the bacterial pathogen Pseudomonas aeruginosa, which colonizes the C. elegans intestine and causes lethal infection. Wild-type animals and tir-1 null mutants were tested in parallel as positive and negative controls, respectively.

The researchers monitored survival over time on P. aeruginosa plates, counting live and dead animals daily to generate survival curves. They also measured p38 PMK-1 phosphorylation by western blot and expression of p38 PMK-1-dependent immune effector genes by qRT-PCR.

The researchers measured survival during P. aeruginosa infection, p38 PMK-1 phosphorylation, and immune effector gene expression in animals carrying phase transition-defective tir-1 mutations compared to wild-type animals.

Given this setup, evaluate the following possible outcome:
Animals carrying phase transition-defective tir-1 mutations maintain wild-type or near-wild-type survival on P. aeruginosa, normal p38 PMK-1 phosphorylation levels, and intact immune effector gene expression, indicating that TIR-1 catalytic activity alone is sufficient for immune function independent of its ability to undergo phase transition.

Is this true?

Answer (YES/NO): NO